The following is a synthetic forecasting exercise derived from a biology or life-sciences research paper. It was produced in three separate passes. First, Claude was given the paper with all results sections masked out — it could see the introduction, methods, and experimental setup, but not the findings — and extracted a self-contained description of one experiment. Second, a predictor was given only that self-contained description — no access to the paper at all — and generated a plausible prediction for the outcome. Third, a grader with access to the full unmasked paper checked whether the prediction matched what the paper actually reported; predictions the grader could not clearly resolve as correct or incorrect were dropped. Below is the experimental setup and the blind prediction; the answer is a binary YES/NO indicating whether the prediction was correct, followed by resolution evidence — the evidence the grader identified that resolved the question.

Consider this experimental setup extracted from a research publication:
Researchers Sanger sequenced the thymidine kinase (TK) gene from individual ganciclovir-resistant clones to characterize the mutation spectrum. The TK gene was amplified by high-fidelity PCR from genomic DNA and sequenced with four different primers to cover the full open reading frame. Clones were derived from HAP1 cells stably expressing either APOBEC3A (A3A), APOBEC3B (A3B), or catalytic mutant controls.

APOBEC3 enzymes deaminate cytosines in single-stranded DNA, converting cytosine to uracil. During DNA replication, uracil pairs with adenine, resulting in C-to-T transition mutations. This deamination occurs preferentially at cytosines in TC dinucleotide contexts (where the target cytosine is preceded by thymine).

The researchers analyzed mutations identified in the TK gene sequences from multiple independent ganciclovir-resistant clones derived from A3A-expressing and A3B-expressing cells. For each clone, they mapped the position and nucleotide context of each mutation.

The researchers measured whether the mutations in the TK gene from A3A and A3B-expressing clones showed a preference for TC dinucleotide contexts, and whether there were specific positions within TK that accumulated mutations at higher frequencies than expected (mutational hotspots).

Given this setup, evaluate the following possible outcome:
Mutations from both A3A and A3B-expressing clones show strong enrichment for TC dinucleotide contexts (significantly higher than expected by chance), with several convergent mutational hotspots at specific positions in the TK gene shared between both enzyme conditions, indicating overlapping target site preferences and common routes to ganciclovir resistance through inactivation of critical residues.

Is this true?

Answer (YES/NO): YES